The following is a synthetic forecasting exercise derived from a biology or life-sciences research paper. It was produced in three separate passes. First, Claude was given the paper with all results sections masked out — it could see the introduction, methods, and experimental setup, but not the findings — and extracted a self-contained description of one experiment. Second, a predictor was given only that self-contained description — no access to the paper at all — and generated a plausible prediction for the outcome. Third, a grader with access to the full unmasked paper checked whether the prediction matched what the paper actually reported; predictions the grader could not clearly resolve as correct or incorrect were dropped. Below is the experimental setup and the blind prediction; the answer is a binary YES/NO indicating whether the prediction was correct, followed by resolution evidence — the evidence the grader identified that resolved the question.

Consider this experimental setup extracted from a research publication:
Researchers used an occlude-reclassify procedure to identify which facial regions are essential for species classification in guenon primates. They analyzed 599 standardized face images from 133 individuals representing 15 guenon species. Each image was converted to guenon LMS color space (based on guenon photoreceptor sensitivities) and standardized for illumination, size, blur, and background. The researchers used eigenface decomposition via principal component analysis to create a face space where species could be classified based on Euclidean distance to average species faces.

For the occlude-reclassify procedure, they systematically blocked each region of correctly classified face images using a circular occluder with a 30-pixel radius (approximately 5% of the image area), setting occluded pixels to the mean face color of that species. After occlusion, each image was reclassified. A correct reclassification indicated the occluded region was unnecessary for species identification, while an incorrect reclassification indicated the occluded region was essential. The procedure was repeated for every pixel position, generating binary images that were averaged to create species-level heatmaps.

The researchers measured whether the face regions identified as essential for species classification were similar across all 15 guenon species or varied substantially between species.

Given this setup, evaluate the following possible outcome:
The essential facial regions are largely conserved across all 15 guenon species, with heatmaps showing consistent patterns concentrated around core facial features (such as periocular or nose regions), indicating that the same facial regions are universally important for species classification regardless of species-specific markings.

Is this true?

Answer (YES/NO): NO